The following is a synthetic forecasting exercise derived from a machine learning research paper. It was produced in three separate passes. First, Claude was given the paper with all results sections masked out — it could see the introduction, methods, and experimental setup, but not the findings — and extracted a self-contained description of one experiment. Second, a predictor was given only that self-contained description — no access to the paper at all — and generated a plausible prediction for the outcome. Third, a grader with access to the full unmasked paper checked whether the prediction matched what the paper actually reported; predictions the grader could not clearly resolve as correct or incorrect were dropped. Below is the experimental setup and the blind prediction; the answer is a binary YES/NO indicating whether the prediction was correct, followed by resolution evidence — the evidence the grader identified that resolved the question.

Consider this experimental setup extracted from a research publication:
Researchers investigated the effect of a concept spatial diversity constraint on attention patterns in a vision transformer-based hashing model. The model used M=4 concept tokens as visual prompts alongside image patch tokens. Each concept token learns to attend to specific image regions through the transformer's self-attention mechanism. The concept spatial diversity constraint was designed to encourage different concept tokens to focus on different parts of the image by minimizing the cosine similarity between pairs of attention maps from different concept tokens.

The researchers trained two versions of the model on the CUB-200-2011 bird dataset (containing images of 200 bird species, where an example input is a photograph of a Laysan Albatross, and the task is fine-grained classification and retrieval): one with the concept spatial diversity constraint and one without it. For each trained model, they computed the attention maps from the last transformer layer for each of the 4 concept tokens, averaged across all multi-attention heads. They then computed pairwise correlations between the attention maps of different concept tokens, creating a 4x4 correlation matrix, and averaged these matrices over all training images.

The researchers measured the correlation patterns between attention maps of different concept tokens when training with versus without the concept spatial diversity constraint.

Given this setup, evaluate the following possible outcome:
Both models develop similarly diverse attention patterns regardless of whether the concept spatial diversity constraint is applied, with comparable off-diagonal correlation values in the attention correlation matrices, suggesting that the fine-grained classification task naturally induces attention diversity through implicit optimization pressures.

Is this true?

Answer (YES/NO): NO